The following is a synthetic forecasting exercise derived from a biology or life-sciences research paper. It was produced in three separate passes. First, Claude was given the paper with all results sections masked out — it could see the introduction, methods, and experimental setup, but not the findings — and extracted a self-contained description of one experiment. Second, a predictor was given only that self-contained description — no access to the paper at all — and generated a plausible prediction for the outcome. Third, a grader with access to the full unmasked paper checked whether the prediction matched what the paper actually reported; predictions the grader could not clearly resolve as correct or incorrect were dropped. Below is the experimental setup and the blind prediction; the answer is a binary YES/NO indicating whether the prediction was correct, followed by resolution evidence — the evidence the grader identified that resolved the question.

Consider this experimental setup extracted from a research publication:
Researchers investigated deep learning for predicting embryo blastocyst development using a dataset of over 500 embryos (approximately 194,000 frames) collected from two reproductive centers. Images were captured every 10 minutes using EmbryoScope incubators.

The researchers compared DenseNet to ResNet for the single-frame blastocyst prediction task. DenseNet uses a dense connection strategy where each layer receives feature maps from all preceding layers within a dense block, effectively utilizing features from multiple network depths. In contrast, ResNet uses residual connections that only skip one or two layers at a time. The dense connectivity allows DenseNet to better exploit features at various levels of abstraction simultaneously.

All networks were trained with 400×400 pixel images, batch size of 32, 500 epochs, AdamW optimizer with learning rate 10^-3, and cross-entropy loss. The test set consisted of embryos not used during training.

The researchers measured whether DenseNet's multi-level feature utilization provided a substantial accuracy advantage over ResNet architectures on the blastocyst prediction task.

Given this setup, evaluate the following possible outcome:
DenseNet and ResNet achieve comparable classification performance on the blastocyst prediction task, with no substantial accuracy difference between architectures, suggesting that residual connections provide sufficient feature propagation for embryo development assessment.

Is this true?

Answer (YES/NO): NO